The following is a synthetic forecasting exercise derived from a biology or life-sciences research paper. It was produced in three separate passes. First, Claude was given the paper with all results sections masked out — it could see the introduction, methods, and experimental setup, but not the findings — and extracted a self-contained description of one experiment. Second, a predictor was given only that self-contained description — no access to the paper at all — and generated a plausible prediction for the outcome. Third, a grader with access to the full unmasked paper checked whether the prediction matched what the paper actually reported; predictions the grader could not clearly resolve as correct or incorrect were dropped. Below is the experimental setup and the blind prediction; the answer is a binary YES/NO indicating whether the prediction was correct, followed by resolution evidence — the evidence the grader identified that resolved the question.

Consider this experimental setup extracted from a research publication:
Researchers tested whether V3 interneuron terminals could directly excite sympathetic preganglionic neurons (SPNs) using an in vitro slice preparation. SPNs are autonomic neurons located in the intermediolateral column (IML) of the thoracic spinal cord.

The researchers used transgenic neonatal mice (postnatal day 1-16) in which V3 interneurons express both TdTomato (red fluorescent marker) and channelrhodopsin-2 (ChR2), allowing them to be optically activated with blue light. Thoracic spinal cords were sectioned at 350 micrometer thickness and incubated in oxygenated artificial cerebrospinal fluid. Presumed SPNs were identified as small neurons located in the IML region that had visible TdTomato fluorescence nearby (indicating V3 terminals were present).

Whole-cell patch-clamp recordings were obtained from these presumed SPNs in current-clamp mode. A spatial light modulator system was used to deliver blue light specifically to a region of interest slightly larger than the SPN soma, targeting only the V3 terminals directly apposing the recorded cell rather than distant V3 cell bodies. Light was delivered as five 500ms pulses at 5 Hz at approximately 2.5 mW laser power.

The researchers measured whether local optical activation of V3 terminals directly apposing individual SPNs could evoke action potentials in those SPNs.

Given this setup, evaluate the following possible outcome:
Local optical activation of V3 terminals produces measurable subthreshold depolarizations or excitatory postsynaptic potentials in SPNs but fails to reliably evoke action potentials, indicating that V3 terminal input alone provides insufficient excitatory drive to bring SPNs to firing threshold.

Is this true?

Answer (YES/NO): NO